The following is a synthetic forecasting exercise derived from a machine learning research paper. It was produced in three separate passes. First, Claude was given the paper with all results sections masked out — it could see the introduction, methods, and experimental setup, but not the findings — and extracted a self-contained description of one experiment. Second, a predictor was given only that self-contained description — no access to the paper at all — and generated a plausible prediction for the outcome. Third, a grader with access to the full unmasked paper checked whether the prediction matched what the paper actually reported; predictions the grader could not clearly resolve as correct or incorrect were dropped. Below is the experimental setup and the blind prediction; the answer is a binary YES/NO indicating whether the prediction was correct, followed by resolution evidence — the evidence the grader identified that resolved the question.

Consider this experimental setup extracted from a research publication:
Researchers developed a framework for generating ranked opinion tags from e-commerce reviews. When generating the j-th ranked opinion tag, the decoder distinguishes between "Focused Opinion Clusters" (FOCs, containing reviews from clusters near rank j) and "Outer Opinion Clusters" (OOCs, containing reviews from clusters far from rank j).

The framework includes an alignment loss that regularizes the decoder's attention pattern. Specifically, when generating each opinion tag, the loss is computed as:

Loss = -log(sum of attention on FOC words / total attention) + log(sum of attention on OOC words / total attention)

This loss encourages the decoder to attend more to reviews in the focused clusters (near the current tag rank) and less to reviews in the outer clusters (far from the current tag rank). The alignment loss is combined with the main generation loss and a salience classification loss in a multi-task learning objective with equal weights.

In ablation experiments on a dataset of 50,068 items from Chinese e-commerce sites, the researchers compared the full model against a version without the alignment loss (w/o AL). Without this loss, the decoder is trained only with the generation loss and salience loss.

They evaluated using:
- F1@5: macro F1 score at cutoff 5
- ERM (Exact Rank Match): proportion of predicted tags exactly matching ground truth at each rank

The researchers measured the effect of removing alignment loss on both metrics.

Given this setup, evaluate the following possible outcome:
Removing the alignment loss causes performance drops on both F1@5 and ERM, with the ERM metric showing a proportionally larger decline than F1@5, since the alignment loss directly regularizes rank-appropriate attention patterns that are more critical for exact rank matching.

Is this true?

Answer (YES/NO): NO